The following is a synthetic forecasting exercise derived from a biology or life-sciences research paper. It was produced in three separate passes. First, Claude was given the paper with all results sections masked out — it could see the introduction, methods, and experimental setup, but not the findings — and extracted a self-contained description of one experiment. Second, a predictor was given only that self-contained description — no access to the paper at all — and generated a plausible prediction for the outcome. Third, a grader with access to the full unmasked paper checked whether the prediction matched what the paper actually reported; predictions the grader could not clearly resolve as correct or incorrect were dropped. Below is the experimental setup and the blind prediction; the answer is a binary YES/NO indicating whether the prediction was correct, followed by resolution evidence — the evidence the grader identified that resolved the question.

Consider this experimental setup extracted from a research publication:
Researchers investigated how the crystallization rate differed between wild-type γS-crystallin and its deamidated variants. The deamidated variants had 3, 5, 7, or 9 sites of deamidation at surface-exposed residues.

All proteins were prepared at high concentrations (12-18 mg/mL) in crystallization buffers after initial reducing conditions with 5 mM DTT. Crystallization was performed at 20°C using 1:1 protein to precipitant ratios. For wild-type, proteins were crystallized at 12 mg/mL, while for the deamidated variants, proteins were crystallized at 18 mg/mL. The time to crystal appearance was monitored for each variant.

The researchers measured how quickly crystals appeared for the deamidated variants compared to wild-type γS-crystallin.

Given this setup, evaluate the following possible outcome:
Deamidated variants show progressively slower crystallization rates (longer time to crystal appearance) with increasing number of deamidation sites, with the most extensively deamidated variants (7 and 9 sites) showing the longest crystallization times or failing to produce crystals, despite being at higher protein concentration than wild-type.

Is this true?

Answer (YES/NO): NO